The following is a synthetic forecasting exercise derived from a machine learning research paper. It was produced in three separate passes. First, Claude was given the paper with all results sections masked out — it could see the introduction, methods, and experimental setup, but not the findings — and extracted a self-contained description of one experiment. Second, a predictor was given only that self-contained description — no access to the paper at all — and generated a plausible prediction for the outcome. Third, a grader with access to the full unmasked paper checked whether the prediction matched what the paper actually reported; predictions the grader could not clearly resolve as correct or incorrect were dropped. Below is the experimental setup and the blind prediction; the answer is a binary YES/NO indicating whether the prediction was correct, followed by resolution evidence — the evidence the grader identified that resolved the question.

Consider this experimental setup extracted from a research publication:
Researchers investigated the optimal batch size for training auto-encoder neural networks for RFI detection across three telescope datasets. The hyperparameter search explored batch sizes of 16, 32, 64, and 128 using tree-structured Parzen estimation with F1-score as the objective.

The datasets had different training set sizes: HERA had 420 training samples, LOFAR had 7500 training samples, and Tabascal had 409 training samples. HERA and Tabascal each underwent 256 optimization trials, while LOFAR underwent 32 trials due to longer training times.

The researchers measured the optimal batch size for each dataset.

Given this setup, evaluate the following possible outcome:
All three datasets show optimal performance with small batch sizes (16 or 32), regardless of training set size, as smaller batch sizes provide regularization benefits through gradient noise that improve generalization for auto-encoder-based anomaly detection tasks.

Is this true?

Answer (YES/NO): NO